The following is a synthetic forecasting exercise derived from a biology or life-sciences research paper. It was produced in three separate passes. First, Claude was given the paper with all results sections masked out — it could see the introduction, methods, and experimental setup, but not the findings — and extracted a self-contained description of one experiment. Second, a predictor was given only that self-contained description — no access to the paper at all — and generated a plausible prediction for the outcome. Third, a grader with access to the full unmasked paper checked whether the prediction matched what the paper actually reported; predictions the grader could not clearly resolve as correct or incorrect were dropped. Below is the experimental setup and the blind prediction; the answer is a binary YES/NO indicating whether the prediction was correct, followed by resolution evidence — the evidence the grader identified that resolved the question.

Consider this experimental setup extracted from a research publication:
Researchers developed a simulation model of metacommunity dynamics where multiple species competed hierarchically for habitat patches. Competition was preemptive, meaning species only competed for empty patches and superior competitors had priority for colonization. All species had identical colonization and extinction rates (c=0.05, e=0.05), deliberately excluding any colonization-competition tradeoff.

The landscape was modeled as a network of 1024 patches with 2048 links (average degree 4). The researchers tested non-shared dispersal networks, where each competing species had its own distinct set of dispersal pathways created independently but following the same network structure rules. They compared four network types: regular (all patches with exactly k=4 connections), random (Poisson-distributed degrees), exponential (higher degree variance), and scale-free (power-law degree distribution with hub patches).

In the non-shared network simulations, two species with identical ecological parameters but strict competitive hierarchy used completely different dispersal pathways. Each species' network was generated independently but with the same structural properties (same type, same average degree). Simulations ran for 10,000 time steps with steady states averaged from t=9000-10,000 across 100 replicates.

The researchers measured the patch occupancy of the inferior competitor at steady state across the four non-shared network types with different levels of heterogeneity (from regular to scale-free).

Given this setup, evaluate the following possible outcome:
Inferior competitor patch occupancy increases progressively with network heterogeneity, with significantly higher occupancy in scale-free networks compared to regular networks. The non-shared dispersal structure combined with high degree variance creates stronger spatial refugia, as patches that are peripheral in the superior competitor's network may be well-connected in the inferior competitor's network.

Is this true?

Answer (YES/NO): YES